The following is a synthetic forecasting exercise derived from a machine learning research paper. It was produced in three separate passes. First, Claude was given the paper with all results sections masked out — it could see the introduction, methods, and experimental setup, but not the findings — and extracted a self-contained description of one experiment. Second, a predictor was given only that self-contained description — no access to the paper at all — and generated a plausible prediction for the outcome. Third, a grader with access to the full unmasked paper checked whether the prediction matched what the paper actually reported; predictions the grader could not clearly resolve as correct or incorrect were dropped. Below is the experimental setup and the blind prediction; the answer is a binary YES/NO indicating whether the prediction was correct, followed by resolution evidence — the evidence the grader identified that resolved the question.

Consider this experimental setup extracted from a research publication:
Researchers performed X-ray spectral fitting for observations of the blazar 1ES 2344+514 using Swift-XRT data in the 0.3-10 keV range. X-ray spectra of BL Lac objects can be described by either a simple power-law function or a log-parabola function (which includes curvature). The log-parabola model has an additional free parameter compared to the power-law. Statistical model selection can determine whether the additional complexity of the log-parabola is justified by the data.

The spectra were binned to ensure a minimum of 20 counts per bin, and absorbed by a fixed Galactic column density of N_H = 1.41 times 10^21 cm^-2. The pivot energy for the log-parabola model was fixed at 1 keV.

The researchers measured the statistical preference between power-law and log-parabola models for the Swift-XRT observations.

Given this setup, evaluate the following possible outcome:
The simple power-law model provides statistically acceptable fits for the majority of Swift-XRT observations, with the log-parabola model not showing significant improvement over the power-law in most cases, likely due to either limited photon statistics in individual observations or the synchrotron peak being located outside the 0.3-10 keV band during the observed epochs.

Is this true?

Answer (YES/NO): YES